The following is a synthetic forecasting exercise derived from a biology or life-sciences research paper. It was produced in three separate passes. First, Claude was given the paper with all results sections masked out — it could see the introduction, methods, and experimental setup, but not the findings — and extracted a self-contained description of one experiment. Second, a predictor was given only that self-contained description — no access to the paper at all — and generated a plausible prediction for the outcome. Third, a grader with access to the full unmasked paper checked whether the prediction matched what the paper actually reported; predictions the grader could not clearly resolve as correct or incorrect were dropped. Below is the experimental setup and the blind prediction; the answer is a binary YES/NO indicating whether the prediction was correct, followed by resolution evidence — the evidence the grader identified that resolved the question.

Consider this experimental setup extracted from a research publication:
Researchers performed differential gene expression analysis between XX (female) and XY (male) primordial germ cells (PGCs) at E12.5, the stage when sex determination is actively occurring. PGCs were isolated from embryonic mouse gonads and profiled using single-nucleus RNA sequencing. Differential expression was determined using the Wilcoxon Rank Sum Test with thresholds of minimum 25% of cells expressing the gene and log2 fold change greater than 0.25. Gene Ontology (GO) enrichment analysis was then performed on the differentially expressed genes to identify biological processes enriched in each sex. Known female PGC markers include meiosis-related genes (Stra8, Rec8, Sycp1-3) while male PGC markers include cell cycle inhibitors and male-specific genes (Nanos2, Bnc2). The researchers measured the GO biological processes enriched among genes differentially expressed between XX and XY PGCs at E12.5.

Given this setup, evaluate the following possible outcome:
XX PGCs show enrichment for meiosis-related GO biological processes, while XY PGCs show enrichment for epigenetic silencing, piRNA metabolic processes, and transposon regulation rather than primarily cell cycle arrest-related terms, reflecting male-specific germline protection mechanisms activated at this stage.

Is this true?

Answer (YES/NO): NO